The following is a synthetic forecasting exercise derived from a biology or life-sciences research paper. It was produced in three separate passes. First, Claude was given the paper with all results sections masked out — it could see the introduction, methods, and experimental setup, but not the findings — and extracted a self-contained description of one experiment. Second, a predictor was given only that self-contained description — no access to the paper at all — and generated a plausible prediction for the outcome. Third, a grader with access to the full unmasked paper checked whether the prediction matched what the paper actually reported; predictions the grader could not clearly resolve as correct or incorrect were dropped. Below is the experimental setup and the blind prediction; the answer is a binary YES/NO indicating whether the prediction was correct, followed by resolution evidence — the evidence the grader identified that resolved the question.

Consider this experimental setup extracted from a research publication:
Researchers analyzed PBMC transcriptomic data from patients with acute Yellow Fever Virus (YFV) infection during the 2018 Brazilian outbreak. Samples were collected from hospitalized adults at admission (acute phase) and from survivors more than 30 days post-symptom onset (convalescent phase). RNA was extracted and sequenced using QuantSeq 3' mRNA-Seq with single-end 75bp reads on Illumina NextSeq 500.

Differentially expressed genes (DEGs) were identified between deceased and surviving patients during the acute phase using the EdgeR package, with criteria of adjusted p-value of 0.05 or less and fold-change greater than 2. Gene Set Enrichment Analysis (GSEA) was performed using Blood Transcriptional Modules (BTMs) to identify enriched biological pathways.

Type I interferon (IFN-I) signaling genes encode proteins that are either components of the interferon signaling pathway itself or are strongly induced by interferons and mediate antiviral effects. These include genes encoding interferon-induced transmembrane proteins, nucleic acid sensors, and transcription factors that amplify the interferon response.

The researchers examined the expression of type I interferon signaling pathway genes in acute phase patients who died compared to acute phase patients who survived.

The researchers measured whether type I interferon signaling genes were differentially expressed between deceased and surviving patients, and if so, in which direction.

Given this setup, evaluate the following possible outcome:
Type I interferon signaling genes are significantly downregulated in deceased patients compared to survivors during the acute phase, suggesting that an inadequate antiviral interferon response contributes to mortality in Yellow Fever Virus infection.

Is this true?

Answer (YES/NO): NO